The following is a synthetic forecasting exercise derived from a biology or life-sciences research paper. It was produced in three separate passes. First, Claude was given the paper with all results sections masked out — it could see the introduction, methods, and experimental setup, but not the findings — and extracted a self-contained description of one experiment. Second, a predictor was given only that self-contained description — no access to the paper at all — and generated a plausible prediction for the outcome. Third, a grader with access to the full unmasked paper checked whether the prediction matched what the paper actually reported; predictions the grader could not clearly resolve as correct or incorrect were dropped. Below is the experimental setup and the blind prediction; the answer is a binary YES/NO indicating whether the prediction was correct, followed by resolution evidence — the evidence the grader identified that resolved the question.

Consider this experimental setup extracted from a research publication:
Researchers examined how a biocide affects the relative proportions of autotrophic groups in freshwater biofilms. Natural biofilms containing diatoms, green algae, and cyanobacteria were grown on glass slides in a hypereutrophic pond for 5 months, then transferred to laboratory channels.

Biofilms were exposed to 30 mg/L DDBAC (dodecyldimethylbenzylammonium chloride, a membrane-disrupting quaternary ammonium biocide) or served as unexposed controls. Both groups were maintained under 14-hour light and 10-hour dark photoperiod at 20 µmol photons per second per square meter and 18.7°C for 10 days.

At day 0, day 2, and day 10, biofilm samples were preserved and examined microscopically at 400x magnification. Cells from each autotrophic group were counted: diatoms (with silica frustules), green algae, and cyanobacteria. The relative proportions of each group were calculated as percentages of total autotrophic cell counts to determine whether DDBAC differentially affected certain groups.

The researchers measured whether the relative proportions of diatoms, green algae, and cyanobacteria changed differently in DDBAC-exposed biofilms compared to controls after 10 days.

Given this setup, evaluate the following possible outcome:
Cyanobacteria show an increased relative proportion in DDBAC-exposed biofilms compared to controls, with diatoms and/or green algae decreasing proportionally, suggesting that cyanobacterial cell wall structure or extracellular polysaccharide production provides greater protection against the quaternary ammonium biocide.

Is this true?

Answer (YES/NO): NO